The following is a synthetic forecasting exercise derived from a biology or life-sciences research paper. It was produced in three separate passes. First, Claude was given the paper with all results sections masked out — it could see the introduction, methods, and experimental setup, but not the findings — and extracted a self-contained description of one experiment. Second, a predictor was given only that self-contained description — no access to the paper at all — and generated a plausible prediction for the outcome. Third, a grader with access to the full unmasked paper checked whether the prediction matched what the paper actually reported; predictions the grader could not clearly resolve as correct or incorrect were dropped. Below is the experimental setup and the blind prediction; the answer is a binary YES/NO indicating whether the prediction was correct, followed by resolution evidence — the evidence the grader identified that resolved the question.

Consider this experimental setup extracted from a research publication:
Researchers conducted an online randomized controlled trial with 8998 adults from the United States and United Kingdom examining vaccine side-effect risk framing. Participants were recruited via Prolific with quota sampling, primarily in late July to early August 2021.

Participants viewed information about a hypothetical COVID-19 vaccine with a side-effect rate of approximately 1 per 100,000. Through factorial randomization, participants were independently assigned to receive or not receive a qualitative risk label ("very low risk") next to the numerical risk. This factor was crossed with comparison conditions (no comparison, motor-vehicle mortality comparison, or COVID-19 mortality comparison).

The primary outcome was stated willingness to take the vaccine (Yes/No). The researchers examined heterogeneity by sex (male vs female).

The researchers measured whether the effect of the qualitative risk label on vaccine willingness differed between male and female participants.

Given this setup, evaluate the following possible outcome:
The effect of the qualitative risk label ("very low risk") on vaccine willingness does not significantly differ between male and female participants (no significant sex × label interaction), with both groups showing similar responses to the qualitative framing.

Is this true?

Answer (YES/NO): YES